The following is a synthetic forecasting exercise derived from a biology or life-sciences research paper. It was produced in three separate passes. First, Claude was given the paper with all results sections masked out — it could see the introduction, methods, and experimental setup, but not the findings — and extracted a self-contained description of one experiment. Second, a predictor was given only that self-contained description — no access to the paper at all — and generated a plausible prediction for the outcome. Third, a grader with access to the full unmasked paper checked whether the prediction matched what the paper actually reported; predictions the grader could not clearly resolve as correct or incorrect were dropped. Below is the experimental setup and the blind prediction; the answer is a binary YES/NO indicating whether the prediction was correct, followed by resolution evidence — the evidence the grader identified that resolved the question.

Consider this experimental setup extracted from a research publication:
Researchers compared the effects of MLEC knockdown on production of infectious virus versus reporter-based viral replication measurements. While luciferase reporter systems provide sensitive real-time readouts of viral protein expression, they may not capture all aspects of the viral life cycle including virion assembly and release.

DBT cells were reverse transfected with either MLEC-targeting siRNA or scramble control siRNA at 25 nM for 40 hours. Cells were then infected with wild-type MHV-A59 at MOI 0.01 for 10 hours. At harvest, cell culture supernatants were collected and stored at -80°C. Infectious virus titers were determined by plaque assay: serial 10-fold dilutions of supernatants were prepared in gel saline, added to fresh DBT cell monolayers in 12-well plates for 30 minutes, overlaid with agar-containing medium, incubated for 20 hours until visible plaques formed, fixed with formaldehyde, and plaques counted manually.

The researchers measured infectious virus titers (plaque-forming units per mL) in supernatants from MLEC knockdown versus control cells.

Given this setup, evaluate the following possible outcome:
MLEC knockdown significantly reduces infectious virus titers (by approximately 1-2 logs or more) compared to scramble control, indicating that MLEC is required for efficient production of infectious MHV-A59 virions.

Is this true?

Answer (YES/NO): YES